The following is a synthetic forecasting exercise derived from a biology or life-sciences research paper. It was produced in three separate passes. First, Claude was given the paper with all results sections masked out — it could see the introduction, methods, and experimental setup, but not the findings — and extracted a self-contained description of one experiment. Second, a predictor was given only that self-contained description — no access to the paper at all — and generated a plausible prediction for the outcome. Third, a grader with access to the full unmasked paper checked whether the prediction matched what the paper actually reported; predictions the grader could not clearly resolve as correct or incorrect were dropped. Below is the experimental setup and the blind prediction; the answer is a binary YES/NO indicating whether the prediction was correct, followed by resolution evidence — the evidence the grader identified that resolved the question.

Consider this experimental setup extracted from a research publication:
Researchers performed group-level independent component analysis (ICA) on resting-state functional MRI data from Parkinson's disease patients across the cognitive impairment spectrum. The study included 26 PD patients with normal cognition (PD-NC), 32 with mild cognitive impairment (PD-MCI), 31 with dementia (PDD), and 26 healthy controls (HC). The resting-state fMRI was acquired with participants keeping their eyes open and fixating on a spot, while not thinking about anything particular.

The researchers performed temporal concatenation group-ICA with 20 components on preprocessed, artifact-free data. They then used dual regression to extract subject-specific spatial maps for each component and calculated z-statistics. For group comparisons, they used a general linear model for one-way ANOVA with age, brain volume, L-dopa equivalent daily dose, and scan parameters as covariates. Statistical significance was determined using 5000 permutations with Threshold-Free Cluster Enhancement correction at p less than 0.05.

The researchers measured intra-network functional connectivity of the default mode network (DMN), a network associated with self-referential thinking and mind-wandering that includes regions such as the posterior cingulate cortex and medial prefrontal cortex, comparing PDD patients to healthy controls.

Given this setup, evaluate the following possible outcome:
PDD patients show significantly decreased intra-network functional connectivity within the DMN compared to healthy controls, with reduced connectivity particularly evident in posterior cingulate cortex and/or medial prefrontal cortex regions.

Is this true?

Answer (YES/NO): YES